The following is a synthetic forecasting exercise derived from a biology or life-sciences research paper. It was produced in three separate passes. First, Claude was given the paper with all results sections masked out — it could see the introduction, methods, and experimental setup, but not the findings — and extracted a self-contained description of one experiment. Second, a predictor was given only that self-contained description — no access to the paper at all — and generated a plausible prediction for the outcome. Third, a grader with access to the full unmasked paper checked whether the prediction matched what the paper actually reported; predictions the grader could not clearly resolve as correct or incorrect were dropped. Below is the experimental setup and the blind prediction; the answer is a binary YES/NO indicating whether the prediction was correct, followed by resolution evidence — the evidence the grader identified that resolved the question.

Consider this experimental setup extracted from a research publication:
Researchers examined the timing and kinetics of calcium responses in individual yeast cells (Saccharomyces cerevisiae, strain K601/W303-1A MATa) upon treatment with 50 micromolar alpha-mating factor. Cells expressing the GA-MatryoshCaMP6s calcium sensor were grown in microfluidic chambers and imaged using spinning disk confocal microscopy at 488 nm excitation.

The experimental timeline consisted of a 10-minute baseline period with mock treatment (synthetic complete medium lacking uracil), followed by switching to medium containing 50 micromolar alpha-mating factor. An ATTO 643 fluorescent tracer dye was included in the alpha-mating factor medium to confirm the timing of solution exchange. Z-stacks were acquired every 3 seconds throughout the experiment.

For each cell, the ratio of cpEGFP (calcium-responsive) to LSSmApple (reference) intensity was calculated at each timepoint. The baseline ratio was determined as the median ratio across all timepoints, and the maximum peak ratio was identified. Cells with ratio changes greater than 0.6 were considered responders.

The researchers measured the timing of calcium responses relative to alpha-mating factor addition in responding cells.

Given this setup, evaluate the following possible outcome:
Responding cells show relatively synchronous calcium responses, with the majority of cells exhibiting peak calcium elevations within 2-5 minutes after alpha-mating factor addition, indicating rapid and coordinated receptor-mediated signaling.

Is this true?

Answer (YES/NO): NO